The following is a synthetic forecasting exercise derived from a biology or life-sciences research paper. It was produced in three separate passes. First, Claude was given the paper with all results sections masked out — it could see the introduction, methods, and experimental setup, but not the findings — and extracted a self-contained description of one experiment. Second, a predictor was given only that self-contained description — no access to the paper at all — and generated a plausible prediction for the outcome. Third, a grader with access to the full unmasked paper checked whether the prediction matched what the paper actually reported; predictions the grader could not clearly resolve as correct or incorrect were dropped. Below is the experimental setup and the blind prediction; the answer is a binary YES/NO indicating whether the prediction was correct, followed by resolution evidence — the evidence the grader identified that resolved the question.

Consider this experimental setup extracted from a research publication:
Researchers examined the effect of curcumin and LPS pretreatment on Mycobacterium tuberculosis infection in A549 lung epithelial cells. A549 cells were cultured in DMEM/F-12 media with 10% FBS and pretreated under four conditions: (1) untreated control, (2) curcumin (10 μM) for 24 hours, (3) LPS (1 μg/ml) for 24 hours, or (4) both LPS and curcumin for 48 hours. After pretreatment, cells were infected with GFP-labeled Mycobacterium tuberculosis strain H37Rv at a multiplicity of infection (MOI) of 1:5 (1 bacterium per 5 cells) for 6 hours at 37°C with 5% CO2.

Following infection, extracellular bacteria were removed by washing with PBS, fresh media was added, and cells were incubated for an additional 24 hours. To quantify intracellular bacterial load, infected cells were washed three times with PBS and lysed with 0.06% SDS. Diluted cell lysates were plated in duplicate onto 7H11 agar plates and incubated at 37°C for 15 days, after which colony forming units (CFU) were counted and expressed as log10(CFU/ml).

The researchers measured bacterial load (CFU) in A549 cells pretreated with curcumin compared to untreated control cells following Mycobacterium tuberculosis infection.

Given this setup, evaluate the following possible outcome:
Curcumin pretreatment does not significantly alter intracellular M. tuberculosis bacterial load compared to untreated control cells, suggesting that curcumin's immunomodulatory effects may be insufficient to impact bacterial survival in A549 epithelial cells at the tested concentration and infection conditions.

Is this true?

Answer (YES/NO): YES